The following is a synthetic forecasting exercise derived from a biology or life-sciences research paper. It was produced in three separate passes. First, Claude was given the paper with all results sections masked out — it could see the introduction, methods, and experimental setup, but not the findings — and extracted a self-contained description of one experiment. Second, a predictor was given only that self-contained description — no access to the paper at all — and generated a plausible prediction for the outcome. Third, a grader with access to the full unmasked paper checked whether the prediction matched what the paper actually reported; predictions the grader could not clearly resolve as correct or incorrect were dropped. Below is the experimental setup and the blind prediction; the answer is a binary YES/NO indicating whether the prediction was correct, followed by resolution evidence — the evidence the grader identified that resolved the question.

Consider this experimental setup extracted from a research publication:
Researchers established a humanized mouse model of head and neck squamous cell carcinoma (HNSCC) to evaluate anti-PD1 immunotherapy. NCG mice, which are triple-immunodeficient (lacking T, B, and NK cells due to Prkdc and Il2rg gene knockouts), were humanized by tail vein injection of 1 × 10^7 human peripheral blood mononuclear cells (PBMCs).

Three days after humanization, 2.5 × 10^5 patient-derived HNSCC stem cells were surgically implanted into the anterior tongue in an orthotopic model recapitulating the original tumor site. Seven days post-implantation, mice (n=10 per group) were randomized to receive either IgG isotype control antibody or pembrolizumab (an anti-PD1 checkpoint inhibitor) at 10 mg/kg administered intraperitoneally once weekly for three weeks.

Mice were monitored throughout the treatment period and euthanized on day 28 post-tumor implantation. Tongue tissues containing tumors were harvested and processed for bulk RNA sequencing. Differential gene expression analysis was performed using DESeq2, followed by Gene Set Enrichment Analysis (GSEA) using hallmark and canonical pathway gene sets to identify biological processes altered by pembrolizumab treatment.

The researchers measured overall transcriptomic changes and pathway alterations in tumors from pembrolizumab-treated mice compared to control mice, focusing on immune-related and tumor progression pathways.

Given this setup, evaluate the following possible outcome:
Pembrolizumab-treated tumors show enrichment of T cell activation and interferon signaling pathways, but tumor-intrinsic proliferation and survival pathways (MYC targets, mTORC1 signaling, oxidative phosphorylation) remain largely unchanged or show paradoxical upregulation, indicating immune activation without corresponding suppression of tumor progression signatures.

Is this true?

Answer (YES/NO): NO